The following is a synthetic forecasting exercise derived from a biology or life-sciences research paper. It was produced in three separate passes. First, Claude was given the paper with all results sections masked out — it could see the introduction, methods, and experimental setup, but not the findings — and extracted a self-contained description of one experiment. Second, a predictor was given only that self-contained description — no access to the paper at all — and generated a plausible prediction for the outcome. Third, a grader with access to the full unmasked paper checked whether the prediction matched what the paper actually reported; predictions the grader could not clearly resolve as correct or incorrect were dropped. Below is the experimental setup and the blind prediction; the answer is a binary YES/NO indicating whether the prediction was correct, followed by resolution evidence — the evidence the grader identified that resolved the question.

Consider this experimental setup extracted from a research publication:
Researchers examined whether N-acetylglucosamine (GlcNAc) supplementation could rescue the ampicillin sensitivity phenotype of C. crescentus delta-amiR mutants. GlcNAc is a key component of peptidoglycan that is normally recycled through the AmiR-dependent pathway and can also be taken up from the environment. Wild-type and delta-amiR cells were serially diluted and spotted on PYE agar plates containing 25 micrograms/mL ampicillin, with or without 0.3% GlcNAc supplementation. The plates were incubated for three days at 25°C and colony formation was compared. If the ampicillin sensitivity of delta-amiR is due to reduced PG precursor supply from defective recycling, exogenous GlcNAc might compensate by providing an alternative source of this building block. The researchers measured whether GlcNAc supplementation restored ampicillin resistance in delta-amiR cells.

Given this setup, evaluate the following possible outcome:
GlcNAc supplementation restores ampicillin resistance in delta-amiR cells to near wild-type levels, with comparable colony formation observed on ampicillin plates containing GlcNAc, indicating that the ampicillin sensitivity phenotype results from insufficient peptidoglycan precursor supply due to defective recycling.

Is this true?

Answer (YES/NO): NO